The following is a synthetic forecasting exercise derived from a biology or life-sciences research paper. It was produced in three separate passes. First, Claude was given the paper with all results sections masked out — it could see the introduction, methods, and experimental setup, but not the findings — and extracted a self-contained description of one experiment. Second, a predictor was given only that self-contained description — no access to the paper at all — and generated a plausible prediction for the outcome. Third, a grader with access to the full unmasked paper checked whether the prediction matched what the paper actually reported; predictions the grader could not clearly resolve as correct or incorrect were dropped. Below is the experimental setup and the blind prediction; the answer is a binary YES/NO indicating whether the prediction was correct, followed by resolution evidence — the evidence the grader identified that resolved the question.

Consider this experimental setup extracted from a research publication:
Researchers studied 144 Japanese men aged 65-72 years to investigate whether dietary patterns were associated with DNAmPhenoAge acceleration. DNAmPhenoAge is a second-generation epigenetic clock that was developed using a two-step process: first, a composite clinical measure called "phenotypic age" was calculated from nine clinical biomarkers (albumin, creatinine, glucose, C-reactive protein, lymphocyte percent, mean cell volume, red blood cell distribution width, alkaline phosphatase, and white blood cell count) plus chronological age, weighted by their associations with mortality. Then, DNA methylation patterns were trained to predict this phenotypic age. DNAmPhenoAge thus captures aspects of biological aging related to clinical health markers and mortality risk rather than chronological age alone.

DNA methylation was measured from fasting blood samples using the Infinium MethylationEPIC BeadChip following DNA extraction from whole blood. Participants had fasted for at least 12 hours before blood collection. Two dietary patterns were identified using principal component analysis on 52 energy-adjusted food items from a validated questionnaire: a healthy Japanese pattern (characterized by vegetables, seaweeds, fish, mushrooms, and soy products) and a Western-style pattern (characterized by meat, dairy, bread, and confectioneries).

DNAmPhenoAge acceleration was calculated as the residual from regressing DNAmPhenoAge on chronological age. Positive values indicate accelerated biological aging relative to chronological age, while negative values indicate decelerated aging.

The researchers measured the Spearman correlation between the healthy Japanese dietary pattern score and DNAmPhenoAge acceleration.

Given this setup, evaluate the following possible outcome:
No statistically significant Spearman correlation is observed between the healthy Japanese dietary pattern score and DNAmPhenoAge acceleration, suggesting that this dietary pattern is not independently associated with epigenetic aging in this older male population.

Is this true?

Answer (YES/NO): YES